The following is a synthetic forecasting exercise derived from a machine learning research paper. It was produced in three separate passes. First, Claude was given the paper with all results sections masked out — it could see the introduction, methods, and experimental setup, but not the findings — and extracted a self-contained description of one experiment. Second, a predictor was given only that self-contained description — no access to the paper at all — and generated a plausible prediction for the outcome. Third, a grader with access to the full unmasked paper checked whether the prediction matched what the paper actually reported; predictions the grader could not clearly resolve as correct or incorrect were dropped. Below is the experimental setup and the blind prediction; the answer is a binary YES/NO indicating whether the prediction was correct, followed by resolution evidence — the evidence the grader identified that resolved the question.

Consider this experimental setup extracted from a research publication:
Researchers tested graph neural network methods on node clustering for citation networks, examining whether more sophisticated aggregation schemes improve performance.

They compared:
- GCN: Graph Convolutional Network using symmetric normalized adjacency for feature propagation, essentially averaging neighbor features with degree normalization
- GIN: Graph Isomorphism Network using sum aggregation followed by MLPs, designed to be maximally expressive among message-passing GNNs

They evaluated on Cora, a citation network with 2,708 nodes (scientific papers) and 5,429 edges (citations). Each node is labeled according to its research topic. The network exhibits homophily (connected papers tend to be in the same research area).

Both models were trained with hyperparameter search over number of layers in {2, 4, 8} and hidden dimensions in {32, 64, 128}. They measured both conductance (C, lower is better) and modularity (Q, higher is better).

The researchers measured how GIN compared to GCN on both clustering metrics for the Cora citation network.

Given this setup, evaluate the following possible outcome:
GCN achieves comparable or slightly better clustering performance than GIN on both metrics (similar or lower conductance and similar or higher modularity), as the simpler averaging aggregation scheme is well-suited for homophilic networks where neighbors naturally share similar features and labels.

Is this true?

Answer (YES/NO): YES